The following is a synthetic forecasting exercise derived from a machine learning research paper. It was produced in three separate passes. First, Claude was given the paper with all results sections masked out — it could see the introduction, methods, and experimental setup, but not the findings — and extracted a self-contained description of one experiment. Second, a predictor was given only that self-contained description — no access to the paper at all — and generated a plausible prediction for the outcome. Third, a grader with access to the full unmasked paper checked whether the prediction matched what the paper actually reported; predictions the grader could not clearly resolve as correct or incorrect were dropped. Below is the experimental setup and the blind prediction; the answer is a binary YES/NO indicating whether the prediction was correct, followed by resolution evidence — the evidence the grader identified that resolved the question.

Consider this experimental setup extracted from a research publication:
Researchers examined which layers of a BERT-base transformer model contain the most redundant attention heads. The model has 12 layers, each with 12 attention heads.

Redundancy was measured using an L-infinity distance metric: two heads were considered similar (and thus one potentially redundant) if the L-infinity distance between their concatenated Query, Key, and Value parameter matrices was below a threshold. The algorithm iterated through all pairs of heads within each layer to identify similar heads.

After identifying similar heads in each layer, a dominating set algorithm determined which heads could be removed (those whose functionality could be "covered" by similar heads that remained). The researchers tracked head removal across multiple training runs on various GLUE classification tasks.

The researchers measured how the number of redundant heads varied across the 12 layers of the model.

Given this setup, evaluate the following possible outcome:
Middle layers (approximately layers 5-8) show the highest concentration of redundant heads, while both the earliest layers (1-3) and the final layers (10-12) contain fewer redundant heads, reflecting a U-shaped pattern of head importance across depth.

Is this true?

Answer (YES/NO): NO